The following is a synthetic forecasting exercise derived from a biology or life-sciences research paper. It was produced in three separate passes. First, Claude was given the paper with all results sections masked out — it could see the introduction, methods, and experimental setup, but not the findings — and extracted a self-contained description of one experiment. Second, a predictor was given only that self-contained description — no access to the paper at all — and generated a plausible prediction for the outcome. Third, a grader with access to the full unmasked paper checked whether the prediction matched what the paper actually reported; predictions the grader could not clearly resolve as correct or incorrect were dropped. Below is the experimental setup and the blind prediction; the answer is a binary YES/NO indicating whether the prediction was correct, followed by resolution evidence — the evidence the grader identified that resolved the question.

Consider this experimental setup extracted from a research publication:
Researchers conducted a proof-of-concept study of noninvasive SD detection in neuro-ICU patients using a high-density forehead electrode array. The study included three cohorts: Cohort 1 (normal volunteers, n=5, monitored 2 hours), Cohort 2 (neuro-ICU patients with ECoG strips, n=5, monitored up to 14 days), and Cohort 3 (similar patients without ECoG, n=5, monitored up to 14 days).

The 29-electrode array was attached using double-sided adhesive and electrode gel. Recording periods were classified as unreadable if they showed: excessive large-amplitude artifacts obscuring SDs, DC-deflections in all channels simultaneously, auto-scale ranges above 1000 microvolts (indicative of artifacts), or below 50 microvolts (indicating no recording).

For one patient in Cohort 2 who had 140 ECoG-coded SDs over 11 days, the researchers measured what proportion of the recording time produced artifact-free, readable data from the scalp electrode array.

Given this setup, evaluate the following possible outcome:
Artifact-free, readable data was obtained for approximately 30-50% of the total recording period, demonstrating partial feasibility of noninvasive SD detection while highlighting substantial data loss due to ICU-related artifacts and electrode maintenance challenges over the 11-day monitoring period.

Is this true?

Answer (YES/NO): NO